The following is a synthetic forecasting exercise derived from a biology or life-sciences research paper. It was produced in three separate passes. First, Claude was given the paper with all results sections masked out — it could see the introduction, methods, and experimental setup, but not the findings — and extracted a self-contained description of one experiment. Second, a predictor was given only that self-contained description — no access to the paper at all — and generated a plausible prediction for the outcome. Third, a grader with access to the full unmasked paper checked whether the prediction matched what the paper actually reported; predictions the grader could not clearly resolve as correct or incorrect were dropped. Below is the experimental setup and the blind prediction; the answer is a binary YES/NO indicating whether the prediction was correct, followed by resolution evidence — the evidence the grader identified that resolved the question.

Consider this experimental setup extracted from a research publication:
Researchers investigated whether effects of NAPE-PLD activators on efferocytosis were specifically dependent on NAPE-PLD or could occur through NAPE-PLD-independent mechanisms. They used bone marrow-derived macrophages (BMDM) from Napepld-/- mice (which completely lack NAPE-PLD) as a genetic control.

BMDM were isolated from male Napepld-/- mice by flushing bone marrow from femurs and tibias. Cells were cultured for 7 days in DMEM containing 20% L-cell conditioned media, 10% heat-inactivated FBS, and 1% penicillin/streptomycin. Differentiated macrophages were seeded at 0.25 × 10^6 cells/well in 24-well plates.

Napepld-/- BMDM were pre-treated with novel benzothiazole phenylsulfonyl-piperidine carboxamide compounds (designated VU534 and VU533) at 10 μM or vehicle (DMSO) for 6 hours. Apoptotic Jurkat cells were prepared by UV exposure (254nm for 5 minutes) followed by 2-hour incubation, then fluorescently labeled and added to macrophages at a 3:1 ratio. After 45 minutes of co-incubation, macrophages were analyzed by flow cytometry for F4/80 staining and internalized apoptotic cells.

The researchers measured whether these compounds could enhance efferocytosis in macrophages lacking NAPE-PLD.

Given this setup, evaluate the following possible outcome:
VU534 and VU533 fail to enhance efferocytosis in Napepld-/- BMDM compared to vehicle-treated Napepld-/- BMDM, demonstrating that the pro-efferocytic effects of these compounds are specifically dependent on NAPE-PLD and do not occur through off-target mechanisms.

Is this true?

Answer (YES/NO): NO